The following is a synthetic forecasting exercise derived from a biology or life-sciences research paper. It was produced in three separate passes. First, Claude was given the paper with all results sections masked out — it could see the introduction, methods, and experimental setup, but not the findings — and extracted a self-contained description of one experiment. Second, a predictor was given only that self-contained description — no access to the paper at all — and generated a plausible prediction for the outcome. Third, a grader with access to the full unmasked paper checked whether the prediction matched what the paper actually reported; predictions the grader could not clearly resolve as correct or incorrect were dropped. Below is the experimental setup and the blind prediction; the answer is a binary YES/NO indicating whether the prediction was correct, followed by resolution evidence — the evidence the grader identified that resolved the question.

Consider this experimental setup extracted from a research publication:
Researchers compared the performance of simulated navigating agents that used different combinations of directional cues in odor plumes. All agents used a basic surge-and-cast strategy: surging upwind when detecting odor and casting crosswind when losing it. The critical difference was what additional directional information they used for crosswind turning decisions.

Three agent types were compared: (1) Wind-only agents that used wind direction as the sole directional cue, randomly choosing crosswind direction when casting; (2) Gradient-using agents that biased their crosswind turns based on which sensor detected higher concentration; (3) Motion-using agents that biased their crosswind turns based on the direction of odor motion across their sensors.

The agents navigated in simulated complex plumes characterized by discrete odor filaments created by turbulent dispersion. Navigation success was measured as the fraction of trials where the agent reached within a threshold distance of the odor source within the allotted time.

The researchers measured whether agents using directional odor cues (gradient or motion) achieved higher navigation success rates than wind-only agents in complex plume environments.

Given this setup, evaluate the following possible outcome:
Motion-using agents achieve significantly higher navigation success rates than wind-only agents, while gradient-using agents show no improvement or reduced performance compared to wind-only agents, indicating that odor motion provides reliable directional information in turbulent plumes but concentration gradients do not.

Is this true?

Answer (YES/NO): YES